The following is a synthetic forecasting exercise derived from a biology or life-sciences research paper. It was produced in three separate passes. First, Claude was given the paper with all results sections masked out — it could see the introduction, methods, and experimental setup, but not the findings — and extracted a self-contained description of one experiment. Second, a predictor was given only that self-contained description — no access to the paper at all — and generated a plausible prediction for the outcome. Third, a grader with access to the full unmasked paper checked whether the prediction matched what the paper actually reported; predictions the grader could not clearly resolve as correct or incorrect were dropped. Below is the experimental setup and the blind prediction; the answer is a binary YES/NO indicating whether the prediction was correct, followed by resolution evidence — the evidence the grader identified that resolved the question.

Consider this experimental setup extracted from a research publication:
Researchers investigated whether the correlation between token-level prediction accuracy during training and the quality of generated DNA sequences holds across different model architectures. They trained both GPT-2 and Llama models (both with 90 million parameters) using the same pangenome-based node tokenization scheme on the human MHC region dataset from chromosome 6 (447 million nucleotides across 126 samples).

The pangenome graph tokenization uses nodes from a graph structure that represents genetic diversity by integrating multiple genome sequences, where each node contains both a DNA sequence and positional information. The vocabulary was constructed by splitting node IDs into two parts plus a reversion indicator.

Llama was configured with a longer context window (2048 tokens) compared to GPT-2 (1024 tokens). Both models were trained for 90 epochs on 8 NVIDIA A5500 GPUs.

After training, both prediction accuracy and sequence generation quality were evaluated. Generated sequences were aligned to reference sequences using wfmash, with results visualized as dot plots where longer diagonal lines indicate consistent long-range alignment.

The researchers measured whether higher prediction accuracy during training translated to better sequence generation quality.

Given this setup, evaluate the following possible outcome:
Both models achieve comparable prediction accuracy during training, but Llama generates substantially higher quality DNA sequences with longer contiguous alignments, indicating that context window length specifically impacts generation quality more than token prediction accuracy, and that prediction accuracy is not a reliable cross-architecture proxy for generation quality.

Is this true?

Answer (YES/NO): NO